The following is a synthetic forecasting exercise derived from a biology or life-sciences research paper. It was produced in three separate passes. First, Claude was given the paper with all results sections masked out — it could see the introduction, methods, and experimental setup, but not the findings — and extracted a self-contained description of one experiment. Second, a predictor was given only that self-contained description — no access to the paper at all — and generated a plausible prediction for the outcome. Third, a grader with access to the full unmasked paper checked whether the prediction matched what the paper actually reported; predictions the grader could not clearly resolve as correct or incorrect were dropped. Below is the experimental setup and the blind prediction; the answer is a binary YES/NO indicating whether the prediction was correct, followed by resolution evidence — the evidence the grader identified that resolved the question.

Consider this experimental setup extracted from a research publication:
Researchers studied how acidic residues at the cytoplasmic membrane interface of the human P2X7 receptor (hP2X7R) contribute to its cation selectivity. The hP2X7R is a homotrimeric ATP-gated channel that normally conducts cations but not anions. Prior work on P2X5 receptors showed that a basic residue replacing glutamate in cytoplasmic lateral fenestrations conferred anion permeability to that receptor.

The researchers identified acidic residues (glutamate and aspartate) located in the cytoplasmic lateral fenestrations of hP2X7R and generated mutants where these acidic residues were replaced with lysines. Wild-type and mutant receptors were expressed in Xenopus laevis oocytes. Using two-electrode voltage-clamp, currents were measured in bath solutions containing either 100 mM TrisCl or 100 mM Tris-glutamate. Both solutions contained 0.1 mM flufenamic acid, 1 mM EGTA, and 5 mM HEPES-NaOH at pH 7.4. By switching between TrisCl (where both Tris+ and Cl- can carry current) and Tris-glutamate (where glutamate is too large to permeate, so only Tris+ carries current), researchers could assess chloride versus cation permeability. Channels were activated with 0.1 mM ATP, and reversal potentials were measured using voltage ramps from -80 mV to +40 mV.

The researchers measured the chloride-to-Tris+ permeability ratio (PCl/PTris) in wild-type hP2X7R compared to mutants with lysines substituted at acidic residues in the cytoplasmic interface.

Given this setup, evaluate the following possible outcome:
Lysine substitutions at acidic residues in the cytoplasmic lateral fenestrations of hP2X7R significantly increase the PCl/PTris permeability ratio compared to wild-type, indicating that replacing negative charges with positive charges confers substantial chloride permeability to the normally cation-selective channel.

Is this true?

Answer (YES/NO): YES